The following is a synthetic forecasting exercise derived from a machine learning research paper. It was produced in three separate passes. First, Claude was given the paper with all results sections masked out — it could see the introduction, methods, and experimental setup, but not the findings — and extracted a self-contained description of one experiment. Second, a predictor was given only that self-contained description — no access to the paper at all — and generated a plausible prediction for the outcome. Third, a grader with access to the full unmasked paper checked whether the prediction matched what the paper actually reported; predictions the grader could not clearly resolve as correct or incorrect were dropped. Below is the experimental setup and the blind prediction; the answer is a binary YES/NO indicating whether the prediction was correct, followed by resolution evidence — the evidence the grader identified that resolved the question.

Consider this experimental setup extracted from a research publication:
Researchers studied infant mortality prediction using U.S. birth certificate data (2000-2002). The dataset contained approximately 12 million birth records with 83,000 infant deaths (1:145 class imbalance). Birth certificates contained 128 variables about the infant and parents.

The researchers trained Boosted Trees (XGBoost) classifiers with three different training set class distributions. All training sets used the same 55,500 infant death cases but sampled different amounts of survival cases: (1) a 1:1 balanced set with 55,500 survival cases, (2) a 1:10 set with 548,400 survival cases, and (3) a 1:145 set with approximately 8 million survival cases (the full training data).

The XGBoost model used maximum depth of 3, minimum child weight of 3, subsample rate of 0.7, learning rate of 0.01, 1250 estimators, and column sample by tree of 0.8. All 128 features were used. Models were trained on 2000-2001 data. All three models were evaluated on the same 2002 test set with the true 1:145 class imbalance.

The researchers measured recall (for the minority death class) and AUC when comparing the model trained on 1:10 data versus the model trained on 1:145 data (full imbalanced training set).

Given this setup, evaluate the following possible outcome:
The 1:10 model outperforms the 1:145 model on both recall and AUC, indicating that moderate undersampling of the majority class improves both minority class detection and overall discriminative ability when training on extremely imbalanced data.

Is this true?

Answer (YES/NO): YES